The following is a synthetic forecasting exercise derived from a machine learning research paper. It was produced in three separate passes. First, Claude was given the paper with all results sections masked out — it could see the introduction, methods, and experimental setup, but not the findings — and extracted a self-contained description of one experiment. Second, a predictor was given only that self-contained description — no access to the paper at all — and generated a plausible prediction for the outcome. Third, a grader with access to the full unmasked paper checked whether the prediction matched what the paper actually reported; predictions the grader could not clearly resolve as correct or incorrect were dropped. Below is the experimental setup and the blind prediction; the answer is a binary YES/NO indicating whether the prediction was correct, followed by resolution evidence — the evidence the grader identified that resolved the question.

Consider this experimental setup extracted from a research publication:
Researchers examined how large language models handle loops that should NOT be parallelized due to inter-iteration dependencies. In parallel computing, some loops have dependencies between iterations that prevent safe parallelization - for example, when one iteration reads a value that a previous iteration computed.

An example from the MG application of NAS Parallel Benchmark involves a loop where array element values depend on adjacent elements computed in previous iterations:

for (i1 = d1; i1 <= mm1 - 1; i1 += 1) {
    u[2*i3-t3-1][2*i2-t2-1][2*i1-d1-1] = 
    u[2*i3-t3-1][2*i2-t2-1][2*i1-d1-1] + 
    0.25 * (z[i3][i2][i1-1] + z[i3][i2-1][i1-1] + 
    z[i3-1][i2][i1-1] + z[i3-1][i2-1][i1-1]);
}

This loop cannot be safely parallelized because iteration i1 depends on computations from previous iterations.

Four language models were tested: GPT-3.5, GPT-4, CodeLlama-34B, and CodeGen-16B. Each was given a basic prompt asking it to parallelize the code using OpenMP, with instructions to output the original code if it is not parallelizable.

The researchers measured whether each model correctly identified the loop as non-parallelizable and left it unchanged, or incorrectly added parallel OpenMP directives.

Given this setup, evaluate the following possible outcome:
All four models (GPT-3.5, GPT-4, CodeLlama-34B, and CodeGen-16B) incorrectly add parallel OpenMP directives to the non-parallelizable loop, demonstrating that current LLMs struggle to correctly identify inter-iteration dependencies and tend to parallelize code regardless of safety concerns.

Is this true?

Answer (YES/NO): NO